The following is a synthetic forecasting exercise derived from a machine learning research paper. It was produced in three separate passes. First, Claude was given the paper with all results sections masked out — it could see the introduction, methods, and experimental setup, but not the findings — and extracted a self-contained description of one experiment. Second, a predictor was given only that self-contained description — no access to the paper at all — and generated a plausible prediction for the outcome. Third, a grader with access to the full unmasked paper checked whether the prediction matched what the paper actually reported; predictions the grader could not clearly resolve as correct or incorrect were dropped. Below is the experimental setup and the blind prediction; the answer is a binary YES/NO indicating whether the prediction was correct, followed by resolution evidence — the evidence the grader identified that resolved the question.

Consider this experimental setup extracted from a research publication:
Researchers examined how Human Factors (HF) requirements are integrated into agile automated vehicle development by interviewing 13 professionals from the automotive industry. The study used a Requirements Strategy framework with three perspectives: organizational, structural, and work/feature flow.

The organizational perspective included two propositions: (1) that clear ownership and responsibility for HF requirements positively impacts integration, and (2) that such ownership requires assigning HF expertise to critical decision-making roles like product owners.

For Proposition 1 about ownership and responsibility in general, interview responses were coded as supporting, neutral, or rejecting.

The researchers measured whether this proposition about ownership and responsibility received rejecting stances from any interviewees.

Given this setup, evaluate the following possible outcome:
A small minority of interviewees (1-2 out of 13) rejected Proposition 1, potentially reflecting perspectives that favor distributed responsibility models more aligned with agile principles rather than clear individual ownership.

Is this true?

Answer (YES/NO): NO